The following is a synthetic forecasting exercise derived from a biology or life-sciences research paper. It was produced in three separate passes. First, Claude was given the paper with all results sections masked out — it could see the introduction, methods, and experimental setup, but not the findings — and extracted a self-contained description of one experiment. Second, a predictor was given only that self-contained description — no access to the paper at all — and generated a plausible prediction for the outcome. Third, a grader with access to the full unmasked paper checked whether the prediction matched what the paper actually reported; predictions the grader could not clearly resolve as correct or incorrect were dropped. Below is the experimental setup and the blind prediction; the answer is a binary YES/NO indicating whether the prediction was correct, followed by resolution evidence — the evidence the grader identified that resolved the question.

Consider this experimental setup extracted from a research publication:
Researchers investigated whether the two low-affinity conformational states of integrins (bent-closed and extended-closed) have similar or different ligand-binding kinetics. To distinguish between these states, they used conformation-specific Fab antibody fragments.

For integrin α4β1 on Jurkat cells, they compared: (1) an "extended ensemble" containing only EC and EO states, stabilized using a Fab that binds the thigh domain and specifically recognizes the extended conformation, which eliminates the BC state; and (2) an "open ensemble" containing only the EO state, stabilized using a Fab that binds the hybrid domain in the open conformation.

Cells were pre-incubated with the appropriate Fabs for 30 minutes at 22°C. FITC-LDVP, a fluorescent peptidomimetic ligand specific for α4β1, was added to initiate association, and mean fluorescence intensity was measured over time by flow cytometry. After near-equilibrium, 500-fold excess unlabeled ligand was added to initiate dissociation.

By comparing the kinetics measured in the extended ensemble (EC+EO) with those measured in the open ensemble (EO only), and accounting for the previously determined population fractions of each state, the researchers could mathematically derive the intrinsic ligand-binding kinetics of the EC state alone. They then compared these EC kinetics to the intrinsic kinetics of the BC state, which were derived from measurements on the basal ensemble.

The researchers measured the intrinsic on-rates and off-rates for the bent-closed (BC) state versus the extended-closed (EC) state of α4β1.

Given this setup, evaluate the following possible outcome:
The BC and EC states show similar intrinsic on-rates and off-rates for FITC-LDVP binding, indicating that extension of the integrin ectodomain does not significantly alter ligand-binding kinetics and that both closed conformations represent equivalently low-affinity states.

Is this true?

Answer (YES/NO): YES